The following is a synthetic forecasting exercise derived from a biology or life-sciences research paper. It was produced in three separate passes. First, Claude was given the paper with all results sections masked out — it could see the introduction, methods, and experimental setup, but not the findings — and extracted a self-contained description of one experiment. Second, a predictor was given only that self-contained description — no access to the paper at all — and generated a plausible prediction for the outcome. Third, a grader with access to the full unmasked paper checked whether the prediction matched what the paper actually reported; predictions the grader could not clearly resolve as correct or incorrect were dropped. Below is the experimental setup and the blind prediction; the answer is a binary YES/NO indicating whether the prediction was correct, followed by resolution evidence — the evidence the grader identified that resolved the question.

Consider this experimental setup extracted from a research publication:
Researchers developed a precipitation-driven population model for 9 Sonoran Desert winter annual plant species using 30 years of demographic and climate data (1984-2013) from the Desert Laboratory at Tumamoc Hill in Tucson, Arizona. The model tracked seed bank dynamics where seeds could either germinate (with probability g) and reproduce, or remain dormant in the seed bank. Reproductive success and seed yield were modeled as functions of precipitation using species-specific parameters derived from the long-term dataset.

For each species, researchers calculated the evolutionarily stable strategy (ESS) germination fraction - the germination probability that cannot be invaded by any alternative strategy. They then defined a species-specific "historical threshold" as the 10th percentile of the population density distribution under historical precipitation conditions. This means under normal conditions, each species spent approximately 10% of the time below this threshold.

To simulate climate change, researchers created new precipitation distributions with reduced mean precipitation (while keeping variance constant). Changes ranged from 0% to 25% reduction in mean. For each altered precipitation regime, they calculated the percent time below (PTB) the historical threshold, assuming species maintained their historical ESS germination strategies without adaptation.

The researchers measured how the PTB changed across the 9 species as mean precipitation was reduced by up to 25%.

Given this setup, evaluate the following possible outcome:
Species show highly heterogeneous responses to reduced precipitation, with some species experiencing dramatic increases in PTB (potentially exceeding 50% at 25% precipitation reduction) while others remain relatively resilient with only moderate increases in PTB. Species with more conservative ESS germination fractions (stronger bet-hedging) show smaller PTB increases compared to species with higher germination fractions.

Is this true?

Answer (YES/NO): NO